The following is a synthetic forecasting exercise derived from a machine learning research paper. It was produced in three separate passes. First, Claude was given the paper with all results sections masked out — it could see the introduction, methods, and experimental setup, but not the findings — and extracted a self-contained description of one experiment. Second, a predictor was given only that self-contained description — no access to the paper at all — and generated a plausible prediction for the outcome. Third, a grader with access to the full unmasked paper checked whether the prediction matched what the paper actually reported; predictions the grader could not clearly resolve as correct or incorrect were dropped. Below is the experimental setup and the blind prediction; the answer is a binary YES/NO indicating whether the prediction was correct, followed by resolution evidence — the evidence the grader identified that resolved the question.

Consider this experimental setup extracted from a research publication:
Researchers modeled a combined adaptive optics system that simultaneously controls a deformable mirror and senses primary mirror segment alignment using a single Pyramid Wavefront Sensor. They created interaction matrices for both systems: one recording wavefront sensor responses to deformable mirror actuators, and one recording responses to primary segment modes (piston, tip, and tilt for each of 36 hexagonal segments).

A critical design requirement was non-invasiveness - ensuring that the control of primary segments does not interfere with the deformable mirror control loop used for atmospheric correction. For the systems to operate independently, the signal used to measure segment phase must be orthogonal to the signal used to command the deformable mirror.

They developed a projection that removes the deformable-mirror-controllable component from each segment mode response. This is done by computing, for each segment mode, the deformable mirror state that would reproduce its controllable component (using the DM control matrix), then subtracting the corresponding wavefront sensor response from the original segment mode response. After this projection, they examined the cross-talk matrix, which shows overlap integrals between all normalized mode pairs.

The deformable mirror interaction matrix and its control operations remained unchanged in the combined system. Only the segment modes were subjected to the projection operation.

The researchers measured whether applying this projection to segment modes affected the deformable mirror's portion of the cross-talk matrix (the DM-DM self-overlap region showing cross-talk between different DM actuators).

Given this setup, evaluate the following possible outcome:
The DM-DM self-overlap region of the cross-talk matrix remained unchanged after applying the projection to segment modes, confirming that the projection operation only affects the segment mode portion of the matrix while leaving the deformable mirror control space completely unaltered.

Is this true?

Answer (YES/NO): YES